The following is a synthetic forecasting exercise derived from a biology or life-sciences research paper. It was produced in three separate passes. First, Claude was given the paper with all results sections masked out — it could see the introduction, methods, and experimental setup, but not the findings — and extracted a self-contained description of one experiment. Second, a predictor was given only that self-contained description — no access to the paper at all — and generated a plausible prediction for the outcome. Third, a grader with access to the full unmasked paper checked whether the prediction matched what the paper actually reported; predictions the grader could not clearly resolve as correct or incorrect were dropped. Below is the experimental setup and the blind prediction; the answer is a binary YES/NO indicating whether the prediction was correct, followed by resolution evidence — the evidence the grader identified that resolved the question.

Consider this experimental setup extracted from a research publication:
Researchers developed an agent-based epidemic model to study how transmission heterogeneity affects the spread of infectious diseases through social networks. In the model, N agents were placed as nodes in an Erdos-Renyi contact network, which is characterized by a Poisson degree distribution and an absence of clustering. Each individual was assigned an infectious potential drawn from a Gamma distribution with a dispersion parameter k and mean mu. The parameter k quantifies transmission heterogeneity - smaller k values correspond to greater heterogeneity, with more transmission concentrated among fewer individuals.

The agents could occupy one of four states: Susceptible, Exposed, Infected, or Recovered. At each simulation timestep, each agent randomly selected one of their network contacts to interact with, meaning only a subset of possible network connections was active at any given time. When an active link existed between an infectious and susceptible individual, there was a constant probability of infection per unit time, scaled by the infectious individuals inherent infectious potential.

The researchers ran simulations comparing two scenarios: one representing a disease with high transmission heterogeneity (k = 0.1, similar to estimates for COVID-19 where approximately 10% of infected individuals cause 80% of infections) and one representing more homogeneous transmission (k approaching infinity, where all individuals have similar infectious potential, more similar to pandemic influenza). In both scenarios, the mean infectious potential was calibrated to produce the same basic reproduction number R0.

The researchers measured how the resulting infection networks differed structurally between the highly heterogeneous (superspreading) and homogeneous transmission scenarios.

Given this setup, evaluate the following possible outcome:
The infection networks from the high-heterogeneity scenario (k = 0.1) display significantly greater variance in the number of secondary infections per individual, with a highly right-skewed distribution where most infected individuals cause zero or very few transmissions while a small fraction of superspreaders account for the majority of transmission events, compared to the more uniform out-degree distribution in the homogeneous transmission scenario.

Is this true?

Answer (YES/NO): YES